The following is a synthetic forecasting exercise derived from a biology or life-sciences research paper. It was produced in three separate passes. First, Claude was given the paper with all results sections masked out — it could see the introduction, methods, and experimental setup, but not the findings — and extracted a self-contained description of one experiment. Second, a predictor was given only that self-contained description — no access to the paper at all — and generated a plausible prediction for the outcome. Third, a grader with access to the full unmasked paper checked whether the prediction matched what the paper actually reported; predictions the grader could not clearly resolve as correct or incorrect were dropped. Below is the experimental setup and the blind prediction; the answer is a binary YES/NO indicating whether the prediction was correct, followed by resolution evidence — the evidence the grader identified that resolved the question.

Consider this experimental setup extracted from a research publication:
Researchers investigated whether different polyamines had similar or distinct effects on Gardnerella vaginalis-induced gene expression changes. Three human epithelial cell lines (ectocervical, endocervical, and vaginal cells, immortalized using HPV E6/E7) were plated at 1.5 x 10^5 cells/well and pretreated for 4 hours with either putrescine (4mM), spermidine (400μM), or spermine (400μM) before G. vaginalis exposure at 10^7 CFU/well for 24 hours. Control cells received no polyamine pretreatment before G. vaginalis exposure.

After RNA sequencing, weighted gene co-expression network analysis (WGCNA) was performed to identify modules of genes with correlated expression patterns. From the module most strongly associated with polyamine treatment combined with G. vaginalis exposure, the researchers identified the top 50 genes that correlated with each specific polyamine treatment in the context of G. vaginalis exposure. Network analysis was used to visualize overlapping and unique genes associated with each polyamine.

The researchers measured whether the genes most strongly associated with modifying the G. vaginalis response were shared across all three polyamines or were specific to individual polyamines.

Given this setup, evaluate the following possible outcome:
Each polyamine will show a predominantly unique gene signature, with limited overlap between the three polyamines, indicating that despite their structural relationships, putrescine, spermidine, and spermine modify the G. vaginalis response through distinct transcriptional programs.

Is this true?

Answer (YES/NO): YES